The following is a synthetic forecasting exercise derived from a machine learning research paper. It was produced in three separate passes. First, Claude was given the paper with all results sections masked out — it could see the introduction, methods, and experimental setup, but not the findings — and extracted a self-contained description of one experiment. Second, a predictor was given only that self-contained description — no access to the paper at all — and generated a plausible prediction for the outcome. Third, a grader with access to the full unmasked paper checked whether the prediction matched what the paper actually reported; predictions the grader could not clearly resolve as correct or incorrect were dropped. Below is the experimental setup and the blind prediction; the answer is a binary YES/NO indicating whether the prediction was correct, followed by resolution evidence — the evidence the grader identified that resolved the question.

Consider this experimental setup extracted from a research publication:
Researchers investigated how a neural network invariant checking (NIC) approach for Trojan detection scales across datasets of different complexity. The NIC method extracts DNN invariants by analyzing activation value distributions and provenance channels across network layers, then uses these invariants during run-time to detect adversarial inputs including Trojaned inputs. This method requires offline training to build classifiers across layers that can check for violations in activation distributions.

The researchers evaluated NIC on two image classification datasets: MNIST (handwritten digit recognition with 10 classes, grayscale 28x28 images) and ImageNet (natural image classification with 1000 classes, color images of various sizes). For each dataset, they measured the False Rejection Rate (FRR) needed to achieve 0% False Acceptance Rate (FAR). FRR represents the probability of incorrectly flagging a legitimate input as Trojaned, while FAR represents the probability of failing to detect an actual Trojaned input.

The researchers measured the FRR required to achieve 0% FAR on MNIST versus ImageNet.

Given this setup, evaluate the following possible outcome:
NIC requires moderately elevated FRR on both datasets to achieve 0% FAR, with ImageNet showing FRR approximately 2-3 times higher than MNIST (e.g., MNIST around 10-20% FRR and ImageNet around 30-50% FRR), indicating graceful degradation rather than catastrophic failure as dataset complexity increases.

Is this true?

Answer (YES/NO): NO